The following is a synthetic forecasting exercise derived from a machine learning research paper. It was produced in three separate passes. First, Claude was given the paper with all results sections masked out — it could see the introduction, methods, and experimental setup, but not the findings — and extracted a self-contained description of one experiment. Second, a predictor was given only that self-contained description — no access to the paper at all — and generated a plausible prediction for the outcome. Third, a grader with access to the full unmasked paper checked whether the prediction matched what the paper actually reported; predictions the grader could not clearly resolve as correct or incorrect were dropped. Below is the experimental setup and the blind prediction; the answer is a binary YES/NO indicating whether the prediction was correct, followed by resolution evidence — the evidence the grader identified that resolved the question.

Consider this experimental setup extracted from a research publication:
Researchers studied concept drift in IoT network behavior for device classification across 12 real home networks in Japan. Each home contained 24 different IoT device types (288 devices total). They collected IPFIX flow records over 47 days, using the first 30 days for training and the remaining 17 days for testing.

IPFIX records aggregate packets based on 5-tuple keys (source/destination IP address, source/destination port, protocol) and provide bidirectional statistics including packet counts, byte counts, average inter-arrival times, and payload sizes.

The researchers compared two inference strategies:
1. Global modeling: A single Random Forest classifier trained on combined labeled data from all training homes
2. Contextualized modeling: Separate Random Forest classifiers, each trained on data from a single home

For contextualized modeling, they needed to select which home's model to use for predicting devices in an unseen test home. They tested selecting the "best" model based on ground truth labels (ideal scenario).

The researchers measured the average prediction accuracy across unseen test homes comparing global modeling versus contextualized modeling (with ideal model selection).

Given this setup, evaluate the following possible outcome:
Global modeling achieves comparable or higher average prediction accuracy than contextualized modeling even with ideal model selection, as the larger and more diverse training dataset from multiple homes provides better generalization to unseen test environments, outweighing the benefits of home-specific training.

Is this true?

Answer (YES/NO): YES